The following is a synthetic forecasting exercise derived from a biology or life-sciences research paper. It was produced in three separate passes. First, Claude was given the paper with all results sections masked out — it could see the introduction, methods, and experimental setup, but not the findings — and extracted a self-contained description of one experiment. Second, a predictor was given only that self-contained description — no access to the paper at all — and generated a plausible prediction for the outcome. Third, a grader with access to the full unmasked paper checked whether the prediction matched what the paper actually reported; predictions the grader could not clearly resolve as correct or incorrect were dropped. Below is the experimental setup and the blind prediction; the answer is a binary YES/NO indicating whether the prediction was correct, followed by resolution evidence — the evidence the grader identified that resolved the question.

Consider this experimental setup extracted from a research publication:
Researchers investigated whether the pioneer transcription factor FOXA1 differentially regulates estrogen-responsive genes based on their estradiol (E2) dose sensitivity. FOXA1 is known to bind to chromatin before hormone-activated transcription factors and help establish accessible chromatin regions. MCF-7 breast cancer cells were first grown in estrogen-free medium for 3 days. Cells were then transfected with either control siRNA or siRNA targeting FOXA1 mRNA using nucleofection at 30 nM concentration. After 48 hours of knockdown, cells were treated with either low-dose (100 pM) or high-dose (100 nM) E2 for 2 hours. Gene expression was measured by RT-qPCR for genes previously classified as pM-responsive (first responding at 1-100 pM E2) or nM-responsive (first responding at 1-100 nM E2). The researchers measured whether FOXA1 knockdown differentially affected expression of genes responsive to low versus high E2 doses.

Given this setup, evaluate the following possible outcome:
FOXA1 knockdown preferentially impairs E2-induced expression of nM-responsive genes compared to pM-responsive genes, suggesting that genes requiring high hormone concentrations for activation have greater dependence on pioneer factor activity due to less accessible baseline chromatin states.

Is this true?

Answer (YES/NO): NO